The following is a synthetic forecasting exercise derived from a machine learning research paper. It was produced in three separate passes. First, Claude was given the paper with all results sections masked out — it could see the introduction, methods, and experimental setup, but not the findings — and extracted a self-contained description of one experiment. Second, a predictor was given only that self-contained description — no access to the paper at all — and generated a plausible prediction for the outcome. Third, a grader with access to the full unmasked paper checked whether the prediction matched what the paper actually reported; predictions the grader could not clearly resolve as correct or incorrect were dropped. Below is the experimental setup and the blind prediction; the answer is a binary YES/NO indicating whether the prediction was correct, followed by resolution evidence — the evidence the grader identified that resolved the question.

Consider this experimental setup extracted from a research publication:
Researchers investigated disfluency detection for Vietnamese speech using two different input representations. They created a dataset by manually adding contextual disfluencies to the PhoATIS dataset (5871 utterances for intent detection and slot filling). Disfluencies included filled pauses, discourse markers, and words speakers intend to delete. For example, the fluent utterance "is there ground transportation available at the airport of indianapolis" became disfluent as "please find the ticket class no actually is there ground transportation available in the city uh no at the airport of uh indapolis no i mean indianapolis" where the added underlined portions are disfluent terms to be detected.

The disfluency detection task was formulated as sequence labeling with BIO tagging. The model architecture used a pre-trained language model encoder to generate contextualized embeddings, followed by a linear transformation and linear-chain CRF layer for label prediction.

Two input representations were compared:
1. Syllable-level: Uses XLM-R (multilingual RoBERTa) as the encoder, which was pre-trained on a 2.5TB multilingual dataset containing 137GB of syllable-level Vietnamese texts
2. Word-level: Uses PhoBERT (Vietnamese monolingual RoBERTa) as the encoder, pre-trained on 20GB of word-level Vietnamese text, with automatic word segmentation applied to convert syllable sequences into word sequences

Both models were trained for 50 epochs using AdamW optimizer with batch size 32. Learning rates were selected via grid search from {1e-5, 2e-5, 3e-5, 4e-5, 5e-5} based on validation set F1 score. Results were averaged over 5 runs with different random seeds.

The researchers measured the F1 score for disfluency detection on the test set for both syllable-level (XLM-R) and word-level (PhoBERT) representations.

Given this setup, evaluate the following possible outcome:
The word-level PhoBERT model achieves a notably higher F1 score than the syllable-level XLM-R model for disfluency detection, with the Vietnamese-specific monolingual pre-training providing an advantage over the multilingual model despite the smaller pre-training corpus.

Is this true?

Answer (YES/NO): NO